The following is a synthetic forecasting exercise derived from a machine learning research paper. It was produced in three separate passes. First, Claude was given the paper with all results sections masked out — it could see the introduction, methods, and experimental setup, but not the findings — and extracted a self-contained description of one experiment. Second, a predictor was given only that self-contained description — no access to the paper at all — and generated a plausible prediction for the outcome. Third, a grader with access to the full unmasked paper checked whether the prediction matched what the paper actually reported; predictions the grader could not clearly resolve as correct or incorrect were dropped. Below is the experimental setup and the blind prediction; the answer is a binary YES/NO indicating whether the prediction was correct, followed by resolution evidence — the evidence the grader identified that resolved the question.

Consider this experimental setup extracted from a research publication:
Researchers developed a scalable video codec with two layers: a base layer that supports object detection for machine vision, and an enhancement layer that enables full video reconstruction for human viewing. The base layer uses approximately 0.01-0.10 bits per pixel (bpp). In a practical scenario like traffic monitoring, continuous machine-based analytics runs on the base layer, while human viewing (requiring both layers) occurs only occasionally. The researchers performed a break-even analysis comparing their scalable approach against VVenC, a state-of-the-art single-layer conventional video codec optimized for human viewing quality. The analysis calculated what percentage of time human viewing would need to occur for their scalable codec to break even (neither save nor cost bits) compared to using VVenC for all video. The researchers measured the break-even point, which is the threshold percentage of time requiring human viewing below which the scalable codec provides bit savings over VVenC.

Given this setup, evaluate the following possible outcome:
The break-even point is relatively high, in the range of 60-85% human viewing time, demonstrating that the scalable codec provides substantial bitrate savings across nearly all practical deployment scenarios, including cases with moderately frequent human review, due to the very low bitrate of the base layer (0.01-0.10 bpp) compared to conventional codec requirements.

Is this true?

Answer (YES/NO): NO